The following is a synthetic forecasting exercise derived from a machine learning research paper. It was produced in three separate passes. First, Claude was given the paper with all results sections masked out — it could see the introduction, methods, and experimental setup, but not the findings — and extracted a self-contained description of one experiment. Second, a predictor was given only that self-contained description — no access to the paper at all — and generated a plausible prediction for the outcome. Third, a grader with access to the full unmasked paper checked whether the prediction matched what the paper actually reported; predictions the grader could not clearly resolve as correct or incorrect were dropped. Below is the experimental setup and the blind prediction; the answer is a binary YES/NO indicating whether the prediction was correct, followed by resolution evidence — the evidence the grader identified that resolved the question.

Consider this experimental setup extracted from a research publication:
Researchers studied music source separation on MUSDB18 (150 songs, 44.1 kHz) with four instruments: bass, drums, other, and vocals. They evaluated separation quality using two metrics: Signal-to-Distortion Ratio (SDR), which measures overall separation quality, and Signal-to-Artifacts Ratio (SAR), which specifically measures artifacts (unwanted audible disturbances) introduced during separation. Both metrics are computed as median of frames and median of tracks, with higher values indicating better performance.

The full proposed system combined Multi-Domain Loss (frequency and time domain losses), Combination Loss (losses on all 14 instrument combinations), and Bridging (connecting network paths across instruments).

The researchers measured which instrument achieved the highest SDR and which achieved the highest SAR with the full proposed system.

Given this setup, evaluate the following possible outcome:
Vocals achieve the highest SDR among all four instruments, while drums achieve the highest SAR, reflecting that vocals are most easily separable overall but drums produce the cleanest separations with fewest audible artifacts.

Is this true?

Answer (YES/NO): NO